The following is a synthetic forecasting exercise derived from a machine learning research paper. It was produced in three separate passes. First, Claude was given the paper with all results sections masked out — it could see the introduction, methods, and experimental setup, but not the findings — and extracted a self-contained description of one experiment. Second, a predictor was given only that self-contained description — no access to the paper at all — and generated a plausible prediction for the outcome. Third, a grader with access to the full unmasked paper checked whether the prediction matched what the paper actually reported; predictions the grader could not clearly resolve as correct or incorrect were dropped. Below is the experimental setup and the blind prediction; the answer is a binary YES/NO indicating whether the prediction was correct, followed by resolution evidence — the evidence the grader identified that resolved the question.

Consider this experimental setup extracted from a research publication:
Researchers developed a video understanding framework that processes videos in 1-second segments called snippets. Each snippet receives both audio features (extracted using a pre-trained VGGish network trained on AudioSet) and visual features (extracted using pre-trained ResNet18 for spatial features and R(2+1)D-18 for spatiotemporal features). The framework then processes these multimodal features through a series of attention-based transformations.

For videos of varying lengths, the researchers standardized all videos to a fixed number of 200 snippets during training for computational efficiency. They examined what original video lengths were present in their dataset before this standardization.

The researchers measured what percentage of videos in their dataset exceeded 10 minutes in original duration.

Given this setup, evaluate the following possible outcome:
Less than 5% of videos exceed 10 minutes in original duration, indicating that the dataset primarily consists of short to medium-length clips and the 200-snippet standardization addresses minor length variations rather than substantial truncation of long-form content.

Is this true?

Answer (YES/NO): YES